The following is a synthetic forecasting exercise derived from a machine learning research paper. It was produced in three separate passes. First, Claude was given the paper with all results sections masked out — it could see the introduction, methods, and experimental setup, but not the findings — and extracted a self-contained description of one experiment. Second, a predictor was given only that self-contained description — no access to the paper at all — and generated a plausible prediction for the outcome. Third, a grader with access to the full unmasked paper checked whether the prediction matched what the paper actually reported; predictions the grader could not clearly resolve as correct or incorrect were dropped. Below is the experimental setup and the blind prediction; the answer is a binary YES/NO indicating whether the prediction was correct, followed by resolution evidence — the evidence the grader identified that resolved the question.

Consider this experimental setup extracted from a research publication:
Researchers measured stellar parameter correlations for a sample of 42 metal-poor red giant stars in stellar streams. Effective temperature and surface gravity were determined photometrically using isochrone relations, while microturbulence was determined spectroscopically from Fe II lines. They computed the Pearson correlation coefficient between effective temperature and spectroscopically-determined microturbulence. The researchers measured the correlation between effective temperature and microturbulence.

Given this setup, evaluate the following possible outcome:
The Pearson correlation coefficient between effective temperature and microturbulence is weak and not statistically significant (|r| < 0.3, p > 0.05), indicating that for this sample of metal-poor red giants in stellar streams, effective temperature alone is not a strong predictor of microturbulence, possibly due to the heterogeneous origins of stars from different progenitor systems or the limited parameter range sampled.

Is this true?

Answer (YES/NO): NO